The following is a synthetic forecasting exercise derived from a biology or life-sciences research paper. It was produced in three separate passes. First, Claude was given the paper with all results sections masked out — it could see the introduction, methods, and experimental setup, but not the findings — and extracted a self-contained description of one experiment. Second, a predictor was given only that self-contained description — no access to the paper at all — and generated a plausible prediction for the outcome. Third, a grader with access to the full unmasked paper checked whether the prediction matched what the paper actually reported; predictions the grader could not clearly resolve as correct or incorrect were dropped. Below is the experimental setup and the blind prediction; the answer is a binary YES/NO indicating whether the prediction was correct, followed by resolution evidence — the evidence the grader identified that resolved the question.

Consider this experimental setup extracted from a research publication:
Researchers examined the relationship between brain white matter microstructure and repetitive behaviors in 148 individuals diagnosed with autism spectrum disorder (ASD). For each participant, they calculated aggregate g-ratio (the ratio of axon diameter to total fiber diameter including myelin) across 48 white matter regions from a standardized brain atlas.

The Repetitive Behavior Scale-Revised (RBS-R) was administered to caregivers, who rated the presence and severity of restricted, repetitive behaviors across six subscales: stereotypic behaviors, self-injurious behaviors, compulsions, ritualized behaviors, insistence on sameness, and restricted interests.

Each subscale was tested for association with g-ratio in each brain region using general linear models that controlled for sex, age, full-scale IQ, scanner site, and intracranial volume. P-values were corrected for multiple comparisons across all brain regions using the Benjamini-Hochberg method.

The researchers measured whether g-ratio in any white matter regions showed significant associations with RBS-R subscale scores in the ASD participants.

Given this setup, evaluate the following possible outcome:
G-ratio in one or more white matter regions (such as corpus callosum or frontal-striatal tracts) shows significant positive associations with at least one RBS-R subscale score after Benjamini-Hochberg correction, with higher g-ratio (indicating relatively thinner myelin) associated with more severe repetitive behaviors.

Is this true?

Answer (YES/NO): NO